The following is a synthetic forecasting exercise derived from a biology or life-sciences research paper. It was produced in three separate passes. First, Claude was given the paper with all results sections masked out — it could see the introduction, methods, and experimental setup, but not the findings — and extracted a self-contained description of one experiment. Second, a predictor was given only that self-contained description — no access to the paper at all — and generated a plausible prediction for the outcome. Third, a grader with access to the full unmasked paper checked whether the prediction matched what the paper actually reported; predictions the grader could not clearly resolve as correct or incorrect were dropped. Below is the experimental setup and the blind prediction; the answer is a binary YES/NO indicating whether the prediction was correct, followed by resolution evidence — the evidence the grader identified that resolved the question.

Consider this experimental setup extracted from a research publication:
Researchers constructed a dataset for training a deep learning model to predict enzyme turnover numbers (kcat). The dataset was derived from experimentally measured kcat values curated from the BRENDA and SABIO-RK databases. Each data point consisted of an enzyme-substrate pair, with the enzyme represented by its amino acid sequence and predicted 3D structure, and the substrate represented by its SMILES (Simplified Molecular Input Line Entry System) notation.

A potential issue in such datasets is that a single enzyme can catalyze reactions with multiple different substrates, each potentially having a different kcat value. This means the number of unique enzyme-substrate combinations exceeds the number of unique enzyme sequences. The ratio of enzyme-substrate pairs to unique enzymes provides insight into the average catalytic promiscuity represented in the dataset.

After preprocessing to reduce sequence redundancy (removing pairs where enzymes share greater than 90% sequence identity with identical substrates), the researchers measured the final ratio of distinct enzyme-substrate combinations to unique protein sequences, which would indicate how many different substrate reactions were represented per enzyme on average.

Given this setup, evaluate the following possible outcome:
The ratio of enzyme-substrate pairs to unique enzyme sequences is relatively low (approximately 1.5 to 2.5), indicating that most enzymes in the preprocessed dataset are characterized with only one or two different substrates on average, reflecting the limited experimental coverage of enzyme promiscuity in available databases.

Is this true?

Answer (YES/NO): YES